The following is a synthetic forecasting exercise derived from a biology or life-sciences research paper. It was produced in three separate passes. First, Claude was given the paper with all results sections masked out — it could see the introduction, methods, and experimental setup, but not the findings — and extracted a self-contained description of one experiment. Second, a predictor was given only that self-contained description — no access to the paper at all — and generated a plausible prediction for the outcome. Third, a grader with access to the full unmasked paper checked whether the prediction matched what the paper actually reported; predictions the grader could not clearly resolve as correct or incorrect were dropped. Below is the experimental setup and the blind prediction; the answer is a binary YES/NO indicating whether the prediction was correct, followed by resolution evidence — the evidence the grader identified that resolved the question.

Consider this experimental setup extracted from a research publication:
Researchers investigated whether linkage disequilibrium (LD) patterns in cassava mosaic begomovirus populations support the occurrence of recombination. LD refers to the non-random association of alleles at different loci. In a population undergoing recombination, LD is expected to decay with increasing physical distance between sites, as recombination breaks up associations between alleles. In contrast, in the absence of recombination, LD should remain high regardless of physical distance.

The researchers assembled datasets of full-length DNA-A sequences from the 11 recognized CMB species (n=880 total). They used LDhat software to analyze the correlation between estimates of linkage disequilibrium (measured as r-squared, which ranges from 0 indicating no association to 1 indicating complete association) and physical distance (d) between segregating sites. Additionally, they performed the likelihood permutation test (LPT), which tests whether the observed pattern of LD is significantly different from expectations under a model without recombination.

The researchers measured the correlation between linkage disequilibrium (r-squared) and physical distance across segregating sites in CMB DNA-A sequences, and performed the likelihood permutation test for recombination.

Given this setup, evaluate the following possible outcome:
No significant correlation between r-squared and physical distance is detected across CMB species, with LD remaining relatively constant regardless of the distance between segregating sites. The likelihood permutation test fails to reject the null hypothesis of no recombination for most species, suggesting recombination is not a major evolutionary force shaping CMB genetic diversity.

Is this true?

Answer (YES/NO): NO